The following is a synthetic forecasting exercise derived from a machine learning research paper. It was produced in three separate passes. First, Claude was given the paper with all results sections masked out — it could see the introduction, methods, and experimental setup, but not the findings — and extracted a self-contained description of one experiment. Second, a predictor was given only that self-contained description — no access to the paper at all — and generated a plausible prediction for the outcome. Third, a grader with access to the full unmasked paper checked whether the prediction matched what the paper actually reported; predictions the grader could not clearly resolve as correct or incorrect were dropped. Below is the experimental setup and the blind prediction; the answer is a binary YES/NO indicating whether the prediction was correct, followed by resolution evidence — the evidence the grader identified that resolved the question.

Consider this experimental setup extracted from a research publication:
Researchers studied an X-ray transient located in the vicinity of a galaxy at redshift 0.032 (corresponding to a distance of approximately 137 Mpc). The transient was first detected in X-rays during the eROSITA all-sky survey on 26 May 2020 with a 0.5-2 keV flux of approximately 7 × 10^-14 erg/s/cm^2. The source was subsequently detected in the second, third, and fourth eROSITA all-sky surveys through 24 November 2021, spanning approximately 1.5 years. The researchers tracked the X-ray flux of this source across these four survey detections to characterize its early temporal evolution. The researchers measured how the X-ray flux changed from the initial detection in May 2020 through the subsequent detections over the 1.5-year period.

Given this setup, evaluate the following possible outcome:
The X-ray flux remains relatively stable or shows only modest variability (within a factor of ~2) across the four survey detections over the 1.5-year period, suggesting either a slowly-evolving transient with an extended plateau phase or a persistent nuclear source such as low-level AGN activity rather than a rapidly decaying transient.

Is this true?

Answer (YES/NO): NO